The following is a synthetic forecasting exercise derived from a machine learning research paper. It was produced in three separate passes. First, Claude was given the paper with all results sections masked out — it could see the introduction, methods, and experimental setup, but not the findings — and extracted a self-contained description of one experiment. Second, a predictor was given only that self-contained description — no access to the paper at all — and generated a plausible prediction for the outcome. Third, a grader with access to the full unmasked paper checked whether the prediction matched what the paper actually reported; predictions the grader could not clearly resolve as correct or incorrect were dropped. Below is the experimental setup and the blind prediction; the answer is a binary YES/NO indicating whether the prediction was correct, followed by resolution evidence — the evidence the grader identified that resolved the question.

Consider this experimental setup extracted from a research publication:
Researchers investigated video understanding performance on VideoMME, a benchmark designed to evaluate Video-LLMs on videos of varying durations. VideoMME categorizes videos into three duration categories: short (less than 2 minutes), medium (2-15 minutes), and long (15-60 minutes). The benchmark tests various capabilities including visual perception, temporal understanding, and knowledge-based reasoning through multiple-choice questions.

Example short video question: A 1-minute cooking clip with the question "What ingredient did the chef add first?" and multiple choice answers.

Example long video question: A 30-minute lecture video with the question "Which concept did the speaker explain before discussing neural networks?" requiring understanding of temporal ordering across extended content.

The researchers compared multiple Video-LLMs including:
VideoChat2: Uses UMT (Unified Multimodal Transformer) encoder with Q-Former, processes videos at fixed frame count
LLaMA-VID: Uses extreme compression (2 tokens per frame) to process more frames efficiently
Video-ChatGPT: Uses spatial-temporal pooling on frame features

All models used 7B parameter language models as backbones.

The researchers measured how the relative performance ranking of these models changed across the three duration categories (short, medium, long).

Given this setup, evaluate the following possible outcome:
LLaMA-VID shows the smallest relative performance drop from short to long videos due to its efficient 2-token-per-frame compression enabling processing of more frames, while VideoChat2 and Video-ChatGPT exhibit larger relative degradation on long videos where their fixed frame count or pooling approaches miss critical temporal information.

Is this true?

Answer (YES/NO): NO